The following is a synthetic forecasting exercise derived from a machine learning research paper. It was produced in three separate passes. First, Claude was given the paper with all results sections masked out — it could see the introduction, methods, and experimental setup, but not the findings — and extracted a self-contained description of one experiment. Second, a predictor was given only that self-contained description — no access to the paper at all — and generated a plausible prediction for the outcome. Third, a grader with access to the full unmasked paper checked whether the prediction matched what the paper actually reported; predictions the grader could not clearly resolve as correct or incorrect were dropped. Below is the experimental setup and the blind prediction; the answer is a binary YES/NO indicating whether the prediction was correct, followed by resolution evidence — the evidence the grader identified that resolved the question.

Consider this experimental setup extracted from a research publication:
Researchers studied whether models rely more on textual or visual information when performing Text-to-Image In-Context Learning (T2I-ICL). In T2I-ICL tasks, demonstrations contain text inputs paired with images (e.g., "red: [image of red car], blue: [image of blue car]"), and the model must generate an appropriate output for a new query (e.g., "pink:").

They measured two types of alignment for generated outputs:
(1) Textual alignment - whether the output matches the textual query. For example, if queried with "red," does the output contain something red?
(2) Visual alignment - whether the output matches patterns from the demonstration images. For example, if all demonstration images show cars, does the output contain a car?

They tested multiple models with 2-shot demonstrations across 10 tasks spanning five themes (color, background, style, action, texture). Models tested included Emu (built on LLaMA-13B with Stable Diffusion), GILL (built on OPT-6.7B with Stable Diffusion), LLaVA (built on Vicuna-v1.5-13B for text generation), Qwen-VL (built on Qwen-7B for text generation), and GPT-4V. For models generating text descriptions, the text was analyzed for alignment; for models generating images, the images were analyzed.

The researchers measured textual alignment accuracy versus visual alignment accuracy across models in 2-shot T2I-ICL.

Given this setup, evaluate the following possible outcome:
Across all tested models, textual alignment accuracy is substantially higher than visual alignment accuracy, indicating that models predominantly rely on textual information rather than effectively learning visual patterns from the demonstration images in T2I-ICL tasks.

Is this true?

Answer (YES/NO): NO